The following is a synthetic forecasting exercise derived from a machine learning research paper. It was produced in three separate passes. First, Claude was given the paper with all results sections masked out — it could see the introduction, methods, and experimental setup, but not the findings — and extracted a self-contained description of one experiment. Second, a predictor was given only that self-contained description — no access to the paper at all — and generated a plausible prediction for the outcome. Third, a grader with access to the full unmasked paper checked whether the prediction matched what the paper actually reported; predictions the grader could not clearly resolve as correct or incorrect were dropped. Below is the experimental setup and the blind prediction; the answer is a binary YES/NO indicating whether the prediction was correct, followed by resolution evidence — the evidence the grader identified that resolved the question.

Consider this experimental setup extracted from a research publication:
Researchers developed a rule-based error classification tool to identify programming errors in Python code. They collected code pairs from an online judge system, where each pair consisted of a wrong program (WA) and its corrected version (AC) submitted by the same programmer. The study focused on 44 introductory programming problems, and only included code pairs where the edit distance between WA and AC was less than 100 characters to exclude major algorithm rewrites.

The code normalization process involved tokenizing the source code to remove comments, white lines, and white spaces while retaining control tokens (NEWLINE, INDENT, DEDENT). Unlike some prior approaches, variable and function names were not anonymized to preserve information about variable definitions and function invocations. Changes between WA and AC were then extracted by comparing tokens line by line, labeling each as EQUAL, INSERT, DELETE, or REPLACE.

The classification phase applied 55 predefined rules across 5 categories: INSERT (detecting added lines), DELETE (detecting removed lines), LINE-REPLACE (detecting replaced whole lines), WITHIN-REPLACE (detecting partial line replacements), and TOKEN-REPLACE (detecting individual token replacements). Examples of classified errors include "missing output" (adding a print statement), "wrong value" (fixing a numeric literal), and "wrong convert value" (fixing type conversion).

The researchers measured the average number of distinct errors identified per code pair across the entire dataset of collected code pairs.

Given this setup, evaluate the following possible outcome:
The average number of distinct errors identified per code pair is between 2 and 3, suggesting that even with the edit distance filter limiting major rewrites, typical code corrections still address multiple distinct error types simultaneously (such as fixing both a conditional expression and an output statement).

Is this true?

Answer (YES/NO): NO